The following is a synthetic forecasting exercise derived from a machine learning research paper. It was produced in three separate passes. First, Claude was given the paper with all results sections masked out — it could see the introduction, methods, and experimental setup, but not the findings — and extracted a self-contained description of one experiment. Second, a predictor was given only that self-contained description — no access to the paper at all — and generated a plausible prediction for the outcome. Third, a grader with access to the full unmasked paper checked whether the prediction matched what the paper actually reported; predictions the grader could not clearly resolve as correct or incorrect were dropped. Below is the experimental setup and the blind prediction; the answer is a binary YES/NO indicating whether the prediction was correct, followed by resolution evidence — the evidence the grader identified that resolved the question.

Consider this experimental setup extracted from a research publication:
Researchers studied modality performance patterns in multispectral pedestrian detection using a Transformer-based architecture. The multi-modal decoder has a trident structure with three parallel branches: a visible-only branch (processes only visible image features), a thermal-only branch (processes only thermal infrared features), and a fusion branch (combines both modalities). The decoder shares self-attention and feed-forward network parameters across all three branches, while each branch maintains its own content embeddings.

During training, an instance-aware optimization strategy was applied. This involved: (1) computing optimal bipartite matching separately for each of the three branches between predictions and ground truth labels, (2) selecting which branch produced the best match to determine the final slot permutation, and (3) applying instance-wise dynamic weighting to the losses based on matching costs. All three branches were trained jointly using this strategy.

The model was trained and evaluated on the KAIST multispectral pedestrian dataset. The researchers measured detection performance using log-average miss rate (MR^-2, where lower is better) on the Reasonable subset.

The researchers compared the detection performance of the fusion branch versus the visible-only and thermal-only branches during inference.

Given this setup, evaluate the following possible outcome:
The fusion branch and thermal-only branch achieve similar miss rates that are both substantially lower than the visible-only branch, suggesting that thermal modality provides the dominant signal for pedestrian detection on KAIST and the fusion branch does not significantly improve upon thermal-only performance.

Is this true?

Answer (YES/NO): NO